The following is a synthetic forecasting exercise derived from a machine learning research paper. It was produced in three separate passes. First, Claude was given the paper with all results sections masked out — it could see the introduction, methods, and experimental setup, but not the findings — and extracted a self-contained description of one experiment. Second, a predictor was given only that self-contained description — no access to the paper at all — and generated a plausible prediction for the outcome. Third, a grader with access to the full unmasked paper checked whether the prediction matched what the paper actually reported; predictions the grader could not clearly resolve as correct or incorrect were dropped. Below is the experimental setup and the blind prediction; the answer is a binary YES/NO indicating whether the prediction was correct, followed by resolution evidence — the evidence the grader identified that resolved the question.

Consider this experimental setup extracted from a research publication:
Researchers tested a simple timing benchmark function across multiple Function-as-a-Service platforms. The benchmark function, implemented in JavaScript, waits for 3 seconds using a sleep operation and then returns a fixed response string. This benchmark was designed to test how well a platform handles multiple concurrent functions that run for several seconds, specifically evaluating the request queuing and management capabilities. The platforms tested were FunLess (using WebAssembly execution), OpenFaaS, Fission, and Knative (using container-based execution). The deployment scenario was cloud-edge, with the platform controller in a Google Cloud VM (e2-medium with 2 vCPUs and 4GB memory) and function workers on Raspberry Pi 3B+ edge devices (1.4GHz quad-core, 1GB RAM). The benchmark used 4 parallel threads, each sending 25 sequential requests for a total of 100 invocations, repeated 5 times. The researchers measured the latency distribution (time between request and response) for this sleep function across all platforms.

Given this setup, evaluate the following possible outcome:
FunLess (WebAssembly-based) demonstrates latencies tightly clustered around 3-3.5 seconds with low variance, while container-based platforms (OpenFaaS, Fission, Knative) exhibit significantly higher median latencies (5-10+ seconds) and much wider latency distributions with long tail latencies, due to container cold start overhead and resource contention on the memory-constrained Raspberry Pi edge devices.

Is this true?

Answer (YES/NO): NO